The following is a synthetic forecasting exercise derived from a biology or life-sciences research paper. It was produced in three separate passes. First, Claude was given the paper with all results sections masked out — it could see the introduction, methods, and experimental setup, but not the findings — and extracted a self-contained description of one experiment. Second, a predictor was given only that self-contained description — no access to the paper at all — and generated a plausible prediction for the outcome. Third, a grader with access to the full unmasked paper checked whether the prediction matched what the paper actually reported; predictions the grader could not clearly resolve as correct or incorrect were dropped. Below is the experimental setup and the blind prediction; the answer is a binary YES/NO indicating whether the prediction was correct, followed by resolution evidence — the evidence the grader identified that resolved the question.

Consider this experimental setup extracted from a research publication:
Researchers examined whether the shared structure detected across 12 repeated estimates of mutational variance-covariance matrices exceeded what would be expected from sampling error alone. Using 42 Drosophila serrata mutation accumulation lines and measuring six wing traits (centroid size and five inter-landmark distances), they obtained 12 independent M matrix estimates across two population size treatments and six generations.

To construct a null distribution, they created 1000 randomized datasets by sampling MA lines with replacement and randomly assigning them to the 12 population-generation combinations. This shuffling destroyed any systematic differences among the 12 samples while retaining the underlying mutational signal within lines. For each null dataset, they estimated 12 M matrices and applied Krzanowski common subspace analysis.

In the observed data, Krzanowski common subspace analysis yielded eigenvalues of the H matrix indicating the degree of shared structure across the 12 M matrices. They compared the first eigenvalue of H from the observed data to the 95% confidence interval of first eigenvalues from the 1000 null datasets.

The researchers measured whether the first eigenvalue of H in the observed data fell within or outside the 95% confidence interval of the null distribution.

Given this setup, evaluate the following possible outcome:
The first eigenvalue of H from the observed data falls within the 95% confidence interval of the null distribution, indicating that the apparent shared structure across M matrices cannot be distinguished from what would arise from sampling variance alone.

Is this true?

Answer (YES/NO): YES